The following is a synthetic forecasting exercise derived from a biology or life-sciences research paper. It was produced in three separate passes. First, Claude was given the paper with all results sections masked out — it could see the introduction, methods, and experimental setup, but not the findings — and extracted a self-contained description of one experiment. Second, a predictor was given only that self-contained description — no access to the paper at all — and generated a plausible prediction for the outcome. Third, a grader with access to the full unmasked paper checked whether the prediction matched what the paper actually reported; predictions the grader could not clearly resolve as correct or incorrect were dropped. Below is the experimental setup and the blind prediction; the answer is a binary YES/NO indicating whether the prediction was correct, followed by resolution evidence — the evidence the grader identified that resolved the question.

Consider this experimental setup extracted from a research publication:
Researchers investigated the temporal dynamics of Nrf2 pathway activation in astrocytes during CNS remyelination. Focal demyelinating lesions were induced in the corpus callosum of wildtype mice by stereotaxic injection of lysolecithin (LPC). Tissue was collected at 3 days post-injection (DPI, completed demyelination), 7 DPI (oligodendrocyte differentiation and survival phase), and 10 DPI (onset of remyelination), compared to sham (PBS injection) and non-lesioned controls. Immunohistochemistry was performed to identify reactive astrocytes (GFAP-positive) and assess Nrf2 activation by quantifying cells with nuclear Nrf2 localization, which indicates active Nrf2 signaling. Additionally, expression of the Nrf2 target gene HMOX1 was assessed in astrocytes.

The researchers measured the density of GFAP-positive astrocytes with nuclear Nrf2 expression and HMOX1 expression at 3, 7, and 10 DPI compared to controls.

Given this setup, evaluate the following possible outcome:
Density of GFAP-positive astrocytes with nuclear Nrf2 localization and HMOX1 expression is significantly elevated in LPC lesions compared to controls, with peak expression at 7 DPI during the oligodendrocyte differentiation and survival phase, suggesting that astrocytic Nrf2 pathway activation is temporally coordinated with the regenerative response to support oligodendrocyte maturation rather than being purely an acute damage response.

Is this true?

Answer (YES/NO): NO